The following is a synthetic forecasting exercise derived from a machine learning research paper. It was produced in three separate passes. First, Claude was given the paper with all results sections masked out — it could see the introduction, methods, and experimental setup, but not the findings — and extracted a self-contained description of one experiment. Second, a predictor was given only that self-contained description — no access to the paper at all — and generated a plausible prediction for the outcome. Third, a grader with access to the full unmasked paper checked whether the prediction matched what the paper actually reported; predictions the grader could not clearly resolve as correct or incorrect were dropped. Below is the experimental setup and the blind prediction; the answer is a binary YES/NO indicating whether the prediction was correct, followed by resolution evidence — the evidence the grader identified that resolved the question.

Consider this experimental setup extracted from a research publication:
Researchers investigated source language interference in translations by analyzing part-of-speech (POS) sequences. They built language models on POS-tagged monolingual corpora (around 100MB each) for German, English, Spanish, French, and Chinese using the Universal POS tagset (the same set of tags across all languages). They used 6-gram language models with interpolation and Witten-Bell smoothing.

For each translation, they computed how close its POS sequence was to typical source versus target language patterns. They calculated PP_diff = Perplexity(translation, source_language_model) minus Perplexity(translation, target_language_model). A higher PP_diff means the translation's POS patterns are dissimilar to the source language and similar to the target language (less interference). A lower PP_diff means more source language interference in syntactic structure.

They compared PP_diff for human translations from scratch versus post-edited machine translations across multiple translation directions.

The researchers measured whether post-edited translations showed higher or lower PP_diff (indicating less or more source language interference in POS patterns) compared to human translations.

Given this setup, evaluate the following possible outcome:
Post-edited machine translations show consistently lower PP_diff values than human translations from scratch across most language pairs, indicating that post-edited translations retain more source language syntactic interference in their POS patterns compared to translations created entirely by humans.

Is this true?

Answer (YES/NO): YES